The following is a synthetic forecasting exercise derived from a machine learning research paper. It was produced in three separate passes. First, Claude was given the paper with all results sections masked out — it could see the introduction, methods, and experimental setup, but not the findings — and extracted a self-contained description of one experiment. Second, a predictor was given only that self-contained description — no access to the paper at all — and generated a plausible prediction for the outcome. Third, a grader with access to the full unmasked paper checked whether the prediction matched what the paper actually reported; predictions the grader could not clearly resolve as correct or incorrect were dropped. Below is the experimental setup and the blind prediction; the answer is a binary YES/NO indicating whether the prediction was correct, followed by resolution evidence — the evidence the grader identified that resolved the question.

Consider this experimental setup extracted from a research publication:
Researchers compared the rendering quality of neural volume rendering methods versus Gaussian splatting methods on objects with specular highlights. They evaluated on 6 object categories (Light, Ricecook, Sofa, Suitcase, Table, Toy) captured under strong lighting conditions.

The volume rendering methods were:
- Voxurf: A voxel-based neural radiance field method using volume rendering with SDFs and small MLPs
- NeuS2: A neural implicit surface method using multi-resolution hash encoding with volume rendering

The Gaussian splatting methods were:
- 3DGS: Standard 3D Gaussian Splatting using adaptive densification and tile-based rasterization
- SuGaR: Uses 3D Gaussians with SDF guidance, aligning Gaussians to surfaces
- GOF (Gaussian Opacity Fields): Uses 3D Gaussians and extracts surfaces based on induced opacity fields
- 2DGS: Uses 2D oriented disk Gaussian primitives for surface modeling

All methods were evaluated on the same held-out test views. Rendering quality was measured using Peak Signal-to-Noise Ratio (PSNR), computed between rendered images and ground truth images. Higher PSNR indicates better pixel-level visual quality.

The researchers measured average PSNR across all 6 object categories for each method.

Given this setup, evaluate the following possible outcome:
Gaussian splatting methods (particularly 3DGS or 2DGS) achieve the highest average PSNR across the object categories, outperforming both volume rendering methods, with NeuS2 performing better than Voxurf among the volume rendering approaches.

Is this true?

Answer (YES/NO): YES